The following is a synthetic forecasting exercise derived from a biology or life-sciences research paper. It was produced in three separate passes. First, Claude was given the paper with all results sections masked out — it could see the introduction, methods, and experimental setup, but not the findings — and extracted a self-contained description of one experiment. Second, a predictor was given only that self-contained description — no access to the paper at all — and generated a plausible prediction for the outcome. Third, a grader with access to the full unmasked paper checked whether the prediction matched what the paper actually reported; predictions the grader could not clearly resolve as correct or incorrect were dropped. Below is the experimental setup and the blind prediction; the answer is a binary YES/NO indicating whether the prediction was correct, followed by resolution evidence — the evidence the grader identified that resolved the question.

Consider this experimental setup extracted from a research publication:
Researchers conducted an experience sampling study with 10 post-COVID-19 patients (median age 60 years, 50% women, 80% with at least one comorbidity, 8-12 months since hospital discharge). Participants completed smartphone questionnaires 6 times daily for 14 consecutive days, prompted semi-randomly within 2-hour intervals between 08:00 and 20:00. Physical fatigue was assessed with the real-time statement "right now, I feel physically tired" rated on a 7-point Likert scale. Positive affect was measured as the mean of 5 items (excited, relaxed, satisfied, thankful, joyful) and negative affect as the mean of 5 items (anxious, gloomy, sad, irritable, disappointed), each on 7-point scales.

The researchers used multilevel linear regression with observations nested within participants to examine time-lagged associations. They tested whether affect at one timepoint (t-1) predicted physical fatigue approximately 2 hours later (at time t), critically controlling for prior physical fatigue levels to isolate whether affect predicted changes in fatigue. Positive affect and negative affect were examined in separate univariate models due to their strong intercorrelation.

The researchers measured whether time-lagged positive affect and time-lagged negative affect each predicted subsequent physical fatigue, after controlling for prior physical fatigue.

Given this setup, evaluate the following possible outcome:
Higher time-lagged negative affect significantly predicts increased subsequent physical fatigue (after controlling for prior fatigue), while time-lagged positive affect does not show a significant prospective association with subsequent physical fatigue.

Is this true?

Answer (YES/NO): NO